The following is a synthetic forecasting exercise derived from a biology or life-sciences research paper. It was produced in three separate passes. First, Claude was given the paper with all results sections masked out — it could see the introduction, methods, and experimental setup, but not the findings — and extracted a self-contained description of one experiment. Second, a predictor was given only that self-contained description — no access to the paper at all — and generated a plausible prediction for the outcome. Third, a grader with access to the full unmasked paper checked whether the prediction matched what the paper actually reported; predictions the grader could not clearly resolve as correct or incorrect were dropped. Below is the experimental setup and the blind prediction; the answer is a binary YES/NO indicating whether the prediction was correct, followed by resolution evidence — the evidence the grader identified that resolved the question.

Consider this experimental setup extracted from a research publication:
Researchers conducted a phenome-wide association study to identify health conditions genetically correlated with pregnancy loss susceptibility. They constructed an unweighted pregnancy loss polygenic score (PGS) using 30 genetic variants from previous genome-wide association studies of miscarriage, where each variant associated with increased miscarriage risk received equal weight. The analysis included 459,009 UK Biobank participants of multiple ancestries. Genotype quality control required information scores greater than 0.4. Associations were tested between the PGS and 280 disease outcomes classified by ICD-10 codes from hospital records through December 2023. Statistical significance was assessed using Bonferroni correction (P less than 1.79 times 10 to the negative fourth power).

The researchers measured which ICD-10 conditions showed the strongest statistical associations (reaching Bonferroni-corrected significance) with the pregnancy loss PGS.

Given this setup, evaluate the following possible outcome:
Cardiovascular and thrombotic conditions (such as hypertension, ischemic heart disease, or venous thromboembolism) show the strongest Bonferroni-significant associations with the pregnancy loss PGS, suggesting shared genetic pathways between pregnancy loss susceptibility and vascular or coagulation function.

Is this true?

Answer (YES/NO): NO